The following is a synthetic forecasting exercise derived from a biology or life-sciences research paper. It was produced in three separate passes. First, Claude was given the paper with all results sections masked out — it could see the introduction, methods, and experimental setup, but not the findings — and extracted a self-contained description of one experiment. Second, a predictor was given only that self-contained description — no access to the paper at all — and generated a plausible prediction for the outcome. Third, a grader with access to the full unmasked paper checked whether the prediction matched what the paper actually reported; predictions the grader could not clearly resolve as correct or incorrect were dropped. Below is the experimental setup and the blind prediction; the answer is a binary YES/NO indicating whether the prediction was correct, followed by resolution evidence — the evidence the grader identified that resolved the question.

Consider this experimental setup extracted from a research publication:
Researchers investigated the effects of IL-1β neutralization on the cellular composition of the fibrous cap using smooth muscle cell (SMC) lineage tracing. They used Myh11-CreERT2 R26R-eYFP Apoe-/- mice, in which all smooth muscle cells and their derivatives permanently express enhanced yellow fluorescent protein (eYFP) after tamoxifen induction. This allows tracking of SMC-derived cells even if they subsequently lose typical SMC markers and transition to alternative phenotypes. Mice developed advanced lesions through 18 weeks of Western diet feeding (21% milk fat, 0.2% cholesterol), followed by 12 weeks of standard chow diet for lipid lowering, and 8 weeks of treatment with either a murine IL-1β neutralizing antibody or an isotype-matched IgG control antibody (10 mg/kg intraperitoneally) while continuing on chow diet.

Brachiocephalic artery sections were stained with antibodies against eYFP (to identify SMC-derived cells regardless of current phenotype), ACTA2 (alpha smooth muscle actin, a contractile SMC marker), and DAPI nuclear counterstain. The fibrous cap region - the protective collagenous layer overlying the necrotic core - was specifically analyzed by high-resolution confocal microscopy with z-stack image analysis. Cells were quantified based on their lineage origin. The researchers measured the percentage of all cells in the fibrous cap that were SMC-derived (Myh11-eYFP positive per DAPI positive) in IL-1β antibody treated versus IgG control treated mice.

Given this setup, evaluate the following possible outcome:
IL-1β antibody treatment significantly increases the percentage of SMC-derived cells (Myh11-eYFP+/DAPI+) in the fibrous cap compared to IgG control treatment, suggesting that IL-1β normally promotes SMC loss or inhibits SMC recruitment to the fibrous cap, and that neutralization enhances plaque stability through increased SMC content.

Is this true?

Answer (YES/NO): NO